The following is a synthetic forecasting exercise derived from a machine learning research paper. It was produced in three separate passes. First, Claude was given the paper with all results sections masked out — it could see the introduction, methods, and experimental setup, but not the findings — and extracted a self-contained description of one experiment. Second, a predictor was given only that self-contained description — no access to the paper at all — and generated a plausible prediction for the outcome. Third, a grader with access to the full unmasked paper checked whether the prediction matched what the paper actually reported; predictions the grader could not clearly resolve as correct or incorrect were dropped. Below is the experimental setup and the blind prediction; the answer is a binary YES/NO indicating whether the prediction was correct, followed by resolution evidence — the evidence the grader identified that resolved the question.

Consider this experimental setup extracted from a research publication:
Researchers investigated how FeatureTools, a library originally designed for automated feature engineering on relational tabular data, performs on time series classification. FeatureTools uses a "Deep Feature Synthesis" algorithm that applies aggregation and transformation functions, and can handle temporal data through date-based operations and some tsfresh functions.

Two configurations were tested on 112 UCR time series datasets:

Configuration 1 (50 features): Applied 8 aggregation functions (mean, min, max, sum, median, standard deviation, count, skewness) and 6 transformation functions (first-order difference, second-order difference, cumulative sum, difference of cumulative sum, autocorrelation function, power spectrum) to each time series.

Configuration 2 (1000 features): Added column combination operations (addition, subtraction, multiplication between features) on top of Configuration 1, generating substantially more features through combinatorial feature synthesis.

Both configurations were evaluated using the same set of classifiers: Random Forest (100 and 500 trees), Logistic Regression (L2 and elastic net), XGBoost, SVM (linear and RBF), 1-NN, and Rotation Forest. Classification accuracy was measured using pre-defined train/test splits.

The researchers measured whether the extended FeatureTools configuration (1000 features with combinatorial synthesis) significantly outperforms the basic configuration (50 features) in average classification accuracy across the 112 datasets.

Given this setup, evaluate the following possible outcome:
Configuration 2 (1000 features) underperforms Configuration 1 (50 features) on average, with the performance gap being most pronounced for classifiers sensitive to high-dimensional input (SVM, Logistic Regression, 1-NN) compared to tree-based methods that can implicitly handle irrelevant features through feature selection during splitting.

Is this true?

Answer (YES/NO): NO